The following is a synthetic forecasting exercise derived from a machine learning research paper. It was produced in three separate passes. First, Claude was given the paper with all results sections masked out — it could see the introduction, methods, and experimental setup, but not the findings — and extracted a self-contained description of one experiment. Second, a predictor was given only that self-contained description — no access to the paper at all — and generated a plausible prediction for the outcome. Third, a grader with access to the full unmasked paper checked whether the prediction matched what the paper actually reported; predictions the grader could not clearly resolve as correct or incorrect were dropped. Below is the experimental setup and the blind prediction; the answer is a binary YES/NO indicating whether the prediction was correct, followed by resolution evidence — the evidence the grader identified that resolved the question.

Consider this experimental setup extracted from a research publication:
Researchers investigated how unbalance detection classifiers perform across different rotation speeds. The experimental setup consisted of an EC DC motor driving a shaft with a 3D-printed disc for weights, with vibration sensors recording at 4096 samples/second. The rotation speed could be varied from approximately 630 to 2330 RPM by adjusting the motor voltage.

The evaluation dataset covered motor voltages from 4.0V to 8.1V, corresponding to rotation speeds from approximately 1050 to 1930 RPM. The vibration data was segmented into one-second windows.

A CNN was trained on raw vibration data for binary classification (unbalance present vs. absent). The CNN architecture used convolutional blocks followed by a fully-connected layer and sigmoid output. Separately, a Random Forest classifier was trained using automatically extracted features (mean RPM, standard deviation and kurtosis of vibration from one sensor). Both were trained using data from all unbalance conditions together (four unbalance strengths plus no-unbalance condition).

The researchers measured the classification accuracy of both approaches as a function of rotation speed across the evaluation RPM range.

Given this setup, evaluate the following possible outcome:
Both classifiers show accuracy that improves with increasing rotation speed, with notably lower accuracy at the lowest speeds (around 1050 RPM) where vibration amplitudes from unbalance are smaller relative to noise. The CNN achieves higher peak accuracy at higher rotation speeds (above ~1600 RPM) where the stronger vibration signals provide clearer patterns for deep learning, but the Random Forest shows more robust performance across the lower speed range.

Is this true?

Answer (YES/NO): NO